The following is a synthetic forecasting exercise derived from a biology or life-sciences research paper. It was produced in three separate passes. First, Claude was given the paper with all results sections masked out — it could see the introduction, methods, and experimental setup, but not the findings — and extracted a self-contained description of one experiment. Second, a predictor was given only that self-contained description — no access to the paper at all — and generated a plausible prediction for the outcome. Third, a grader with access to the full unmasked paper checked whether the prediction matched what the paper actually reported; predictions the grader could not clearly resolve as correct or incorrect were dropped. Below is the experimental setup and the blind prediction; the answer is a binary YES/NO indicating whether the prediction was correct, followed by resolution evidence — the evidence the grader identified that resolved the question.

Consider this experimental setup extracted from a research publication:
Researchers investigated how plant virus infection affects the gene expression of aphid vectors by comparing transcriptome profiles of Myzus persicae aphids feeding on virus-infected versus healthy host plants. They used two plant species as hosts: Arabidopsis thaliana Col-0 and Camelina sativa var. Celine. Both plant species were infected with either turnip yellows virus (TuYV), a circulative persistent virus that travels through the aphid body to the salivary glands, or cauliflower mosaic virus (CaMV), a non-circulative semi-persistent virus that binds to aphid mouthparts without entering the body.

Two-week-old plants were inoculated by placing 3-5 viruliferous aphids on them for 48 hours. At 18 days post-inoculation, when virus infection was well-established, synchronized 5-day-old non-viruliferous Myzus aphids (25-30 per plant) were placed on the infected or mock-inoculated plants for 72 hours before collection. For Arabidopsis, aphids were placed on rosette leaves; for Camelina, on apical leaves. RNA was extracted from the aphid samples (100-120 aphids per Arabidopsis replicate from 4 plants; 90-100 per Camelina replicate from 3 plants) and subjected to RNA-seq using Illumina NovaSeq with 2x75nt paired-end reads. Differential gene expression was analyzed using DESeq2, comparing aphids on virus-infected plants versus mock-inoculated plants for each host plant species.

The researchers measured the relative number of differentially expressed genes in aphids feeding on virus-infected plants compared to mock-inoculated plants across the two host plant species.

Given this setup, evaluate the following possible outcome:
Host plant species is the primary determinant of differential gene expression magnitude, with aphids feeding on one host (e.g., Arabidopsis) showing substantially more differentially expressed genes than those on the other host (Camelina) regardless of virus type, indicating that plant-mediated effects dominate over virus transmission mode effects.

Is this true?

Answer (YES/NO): YES